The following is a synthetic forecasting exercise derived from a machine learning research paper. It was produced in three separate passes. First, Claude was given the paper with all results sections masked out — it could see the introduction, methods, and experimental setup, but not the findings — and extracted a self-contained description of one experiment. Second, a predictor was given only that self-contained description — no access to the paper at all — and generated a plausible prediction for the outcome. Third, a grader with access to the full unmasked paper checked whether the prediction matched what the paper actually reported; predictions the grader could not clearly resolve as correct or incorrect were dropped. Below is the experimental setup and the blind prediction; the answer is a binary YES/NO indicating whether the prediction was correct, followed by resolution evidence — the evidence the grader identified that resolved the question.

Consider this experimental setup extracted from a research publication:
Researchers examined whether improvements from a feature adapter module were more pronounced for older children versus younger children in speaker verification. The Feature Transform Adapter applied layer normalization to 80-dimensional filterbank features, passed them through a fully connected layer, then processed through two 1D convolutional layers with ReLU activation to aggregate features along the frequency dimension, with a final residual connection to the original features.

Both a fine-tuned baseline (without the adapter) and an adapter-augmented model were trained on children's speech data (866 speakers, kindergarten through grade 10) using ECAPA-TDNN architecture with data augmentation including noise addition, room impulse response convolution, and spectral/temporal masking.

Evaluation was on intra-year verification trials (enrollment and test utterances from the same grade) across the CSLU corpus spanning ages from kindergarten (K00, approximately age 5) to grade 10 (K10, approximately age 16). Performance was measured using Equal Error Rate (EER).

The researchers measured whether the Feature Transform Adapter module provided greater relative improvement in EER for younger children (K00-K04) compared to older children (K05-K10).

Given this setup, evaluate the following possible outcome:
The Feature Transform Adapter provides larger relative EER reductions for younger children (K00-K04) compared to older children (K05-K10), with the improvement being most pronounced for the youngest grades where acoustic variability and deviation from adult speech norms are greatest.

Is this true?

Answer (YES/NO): NO